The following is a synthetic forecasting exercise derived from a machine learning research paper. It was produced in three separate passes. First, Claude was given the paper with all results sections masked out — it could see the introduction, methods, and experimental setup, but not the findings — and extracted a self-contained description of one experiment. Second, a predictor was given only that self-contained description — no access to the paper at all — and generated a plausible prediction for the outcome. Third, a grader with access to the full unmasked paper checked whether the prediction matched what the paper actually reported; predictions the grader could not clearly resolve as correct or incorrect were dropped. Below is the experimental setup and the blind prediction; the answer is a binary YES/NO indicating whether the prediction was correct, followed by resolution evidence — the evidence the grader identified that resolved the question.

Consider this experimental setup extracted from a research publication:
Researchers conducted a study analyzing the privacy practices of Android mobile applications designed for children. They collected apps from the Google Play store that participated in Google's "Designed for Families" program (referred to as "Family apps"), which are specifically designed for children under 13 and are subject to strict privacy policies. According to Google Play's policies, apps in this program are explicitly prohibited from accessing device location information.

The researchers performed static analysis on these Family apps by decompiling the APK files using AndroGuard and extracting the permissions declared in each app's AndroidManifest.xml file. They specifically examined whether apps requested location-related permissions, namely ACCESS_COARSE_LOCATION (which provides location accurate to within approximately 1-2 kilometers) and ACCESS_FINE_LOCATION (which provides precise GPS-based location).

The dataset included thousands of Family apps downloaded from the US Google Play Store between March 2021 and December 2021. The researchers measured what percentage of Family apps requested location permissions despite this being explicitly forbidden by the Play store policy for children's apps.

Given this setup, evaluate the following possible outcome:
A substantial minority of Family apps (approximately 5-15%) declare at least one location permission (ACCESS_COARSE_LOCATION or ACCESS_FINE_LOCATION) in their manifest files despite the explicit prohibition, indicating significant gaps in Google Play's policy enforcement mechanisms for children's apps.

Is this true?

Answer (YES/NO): NO